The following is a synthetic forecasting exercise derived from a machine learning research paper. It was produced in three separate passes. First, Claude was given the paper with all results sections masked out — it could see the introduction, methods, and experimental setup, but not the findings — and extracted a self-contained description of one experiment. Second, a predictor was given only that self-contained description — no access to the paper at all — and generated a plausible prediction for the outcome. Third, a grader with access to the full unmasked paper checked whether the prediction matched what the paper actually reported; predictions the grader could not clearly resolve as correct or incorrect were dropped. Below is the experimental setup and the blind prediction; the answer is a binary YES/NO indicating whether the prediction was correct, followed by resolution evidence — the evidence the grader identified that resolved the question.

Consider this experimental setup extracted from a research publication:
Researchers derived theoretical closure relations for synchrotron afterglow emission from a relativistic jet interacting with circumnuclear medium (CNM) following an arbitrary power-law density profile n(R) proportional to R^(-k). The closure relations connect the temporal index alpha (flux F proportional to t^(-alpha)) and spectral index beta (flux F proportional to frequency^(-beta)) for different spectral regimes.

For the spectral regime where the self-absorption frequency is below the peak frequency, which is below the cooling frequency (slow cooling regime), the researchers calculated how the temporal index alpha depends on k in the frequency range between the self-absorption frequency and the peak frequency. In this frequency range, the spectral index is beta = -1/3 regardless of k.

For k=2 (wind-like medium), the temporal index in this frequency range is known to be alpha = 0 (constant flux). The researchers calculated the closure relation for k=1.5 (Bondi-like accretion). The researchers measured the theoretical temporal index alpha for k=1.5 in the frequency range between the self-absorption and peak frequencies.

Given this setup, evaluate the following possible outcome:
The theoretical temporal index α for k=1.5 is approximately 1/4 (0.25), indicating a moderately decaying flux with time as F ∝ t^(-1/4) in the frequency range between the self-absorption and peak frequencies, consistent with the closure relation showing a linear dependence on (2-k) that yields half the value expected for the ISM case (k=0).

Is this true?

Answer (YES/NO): NO